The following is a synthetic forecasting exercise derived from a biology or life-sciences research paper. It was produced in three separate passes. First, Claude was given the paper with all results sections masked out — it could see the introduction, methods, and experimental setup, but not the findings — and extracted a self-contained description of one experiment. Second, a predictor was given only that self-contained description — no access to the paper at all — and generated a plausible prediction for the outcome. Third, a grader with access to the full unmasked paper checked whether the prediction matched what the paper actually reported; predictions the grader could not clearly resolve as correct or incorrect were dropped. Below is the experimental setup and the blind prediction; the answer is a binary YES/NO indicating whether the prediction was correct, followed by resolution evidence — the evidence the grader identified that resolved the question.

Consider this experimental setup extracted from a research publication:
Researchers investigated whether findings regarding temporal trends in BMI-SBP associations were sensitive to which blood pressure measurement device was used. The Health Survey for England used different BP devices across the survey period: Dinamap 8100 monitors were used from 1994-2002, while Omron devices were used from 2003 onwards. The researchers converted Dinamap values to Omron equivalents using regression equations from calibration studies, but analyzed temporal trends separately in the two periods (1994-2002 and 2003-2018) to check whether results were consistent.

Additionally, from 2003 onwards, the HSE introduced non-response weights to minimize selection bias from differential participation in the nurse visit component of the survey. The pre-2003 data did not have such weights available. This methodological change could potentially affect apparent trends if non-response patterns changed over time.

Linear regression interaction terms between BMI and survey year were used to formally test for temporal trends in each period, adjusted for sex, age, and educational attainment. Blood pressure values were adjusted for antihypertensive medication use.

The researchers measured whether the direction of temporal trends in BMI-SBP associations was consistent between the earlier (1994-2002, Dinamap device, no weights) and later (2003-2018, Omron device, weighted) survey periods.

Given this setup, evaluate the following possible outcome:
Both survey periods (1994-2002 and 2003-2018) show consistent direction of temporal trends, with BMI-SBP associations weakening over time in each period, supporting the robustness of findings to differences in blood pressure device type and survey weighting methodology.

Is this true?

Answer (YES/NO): YES